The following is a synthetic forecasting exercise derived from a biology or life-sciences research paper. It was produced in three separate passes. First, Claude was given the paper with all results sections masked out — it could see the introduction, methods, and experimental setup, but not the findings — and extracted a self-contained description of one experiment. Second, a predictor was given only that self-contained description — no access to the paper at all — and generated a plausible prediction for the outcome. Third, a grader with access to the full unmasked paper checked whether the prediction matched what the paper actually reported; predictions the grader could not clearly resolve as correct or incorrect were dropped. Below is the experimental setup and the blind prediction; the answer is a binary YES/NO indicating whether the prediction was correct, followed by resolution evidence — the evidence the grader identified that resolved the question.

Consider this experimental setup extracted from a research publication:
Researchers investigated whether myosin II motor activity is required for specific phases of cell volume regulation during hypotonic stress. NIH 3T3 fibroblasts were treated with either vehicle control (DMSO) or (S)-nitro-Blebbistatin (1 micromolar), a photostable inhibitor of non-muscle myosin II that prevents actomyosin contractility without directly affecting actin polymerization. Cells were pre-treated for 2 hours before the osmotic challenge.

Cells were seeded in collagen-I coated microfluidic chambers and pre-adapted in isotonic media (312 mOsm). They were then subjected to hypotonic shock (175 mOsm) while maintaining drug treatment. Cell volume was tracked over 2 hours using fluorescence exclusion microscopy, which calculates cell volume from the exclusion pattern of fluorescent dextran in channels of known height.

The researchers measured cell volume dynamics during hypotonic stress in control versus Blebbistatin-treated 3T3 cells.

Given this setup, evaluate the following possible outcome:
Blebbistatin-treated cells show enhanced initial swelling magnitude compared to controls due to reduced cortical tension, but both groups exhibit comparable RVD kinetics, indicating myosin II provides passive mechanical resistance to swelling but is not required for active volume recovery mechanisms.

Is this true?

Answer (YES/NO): NO